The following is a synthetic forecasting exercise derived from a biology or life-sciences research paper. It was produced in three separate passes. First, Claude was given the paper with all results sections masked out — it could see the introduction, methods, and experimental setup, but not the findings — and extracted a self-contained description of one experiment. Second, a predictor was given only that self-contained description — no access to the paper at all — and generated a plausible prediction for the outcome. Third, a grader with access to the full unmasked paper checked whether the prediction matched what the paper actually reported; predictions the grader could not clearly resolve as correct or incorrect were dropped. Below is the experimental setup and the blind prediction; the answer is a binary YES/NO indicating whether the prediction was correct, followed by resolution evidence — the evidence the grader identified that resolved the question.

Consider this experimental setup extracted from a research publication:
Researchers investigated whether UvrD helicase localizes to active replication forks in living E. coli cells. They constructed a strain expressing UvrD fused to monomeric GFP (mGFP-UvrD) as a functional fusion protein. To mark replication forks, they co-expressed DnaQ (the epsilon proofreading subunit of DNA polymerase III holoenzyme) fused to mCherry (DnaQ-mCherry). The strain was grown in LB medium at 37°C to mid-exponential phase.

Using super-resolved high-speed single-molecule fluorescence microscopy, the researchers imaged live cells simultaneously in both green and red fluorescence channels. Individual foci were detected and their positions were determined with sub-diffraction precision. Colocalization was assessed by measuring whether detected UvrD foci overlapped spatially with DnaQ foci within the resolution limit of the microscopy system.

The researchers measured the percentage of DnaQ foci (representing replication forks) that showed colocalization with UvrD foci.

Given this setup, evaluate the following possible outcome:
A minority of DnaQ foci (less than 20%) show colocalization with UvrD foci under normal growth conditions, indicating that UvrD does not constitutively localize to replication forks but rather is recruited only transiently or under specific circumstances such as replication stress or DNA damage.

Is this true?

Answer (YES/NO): NO